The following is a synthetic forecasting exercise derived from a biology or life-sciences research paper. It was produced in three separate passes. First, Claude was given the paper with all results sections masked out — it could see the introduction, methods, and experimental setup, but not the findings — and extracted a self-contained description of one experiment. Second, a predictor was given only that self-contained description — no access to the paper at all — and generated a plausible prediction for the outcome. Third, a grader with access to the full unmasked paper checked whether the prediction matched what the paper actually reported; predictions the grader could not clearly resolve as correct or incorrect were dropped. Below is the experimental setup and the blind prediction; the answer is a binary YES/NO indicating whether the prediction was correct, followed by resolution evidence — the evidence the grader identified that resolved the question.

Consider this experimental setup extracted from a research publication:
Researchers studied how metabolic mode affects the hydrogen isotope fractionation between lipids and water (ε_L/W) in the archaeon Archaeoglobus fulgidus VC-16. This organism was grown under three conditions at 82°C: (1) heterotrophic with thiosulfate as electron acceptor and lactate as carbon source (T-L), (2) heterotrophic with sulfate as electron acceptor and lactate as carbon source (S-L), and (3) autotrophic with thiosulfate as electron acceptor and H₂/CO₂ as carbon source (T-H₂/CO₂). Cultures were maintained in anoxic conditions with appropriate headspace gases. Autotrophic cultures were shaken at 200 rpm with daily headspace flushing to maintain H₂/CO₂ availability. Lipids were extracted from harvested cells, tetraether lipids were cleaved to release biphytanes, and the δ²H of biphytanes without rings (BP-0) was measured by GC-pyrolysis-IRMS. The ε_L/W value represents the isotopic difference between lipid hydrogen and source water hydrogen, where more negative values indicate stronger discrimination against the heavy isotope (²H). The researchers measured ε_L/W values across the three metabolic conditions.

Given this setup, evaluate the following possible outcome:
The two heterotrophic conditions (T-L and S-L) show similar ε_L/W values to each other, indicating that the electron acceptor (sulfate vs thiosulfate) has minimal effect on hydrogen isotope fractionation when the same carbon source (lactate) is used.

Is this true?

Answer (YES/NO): YES